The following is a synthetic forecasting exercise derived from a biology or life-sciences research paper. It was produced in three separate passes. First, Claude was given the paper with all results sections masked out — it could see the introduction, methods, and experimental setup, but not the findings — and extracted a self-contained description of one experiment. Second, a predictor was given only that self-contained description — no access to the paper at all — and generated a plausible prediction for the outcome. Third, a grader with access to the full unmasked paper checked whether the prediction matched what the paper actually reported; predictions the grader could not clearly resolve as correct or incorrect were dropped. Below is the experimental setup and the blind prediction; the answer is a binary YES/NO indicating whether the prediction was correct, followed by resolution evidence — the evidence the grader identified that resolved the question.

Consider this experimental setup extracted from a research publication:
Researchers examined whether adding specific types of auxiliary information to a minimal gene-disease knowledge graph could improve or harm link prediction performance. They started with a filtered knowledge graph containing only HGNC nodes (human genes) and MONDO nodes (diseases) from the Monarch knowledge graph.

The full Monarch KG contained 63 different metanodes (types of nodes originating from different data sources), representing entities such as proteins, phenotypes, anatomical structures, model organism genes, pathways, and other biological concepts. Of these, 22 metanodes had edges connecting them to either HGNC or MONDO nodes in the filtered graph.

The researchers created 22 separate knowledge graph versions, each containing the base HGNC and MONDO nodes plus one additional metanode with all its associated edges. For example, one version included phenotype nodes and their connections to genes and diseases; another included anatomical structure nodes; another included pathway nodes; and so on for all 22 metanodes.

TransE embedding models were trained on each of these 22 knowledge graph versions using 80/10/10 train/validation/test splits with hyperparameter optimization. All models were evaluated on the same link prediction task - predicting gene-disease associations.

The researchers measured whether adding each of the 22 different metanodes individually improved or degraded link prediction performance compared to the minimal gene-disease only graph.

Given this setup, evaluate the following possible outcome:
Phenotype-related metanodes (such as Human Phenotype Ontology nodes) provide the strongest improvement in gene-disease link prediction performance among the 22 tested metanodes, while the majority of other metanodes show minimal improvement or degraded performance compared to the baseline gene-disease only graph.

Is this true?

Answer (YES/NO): YES